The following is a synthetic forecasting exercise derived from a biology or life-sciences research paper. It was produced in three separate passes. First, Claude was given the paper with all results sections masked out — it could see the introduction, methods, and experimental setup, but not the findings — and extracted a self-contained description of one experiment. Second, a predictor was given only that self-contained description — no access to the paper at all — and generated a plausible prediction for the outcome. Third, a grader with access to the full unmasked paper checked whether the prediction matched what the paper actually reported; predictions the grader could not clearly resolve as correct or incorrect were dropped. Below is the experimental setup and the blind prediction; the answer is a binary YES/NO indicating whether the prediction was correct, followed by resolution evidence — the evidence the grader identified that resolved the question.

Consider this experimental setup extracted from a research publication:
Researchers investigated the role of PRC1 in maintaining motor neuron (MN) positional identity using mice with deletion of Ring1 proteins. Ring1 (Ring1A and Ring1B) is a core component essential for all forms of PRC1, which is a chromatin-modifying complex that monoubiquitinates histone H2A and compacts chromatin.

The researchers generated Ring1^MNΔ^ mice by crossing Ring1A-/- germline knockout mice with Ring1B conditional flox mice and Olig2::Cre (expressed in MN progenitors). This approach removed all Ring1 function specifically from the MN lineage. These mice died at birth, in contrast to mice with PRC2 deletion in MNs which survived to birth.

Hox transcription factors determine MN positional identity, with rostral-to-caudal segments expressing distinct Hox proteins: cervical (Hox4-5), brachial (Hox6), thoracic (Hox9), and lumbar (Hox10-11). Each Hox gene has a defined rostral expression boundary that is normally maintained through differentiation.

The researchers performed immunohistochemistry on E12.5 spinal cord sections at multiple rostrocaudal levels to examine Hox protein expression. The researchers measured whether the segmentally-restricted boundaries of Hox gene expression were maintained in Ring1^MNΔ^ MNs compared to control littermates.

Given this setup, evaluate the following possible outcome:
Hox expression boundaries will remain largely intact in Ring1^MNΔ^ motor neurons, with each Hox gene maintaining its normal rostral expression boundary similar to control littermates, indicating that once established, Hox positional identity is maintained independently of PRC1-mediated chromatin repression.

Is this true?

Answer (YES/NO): NO